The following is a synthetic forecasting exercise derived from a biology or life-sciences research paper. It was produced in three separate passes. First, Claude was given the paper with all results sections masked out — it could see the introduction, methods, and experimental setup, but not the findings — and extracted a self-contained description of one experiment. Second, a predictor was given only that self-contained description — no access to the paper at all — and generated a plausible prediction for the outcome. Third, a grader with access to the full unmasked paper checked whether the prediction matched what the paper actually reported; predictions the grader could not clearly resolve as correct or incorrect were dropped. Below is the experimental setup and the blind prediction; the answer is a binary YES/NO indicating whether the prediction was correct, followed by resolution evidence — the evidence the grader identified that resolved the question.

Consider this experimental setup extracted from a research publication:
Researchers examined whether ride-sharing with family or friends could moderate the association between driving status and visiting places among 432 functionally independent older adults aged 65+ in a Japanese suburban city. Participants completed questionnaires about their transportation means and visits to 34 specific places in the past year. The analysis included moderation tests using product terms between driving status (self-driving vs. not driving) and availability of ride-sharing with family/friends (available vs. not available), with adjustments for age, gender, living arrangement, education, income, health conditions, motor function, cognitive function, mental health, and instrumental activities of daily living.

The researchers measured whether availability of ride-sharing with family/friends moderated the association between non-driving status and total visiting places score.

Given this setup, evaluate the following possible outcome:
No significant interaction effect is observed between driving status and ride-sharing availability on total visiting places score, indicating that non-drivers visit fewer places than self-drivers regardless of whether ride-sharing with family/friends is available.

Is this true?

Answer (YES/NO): YES